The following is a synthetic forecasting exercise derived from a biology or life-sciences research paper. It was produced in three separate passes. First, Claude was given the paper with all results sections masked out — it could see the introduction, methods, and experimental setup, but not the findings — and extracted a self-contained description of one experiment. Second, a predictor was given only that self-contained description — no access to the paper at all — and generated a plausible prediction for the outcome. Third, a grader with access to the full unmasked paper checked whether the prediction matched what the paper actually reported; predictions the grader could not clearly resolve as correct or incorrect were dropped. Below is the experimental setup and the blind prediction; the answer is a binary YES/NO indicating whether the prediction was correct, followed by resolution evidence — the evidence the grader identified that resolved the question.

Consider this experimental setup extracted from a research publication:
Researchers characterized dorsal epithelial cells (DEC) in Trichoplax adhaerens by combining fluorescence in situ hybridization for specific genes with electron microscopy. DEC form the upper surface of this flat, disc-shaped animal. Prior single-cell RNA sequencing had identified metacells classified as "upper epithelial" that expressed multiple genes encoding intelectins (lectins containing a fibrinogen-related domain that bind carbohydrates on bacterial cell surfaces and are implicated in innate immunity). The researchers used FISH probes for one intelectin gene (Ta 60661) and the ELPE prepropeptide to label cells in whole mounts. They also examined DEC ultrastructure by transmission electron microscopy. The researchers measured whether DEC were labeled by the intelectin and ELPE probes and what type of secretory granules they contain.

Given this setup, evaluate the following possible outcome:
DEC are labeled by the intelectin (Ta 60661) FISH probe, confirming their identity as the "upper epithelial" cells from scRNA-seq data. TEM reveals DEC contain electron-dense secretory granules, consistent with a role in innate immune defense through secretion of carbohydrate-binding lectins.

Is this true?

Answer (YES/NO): YES